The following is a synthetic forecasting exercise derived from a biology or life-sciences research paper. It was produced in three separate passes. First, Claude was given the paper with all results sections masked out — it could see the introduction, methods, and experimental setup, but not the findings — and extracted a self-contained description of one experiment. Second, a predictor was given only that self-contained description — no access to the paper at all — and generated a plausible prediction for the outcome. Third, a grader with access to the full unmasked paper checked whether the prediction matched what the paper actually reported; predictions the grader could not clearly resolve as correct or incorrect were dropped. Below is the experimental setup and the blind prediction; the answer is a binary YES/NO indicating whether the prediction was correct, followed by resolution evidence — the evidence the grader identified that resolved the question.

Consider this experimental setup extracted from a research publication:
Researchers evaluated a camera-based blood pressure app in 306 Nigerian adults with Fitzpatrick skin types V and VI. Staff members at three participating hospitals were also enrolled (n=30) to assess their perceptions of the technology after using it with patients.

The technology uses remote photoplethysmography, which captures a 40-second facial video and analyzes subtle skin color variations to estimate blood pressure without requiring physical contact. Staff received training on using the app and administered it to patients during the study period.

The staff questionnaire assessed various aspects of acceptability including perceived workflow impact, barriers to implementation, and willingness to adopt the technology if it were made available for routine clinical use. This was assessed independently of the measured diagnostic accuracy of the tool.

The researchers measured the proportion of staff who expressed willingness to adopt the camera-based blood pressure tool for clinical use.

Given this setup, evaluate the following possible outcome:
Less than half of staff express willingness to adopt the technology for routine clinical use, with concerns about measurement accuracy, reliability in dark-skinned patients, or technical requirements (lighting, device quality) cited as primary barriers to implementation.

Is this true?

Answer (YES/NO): NO